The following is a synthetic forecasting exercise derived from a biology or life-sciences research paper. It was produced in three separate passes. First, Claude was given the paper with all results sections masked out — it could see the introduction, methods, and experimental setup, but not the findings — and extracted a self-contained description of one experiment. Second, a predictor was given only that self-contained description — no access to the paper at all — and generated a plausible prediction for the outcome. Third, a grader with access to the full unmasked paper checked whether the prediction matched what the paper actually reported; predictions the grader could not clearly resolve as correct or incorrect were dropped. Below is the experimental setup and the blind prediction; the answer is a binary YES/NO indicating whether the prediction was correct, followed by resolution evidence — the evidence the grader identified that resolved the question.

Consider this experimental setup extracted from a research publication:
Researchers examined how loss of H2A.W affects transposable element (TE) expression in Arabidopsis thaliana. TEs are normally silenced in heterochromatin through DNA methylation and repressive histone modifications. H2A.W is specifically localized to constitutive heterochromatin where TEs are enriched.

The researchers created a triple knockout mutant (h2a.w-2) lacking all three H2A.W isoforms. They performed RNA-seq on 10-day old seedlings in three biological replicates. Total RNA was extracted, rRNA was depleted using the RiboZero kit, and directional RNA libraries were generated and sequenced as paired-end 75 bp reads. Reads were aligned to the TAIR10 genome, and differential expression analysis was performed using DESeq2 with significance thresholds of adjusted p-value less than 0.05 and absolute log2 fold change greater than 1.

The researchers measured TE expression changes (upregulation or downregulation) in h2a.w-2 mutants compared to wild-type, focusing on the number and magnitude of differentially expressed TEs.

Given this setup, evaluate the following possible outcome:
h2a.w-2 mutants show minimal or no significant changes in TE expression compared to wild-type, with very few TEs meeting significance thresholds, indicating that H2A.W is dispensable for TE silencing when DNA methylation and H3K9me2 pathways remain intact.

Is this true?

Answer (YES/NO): YES